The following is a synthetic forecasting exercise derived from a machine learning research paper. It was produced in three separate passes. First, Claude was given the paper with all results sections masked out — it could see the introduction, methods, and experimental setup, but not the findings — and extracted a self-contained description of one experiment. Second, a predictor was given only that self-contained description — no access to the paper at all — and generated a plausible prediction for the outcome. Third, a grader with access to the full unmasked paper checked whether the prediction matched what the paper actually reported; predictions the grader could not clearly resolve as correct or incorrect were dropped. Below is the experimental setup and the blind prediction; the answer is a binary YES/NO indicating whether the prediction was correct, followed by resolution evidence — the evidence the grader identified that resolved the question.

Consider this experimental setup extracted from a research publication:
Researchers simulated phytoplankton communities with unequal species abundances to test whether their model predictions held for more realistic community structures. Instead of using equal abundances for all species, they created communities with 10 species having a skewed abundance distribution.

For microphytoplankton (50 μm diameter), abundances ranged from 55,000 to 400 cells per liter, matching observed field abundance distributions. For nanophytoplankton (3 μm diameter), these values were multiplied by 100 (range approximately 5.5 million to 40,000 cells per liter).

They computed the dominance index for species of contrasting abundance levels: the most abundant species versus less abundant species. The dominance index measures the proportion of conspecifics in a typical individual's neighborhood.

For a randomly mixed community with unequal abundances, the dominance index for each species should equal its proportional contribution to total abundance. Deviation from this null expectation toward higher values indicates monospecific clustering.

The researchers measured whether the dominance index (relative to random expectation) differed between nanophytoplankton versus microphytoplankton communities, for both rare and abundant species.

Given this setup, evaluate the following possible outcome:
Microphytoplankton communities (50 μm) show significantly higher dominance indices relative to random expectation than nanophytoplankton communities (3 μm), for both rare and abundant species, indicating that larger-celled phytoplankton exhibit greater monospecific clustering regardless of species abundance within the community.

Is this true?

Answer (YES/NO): NO